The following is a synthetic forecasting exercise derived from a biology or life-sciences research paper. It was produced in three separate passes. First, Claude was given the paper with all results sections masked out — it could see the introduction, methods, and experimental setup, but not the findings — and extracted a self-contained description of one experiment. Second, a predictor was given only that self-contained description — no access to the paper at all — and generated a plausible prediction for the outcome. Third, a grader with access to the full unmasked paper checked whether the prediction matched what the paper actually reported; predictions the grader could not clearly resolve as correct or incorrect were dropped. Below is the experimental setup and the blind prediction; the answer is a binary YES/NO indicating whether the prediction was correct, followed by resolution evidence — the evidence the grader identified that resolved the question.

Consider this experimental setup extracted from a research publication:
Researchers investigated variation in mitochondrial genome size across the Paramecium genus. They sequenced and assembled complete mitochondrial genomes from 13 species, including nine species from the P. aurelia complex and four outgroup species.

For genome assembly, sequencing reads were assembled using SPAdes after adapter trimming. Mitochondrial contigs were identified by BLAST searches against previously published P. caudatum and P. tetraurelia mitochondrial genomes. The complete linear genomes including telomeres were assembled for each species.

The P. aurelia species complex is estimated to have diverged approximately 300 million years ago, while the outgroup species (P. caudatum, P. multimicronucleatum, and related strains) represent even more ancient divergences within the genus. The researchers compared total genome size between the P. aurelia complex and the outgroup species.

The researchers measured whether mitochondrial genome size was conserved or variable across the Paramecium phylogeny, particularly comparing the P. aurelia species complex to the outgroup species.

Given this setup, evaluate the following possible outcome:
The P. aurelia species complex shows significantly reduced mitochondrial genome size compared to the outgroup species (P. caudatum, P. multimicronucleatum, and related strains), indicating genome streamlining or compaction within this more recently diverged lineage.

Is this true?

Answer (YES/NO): NO